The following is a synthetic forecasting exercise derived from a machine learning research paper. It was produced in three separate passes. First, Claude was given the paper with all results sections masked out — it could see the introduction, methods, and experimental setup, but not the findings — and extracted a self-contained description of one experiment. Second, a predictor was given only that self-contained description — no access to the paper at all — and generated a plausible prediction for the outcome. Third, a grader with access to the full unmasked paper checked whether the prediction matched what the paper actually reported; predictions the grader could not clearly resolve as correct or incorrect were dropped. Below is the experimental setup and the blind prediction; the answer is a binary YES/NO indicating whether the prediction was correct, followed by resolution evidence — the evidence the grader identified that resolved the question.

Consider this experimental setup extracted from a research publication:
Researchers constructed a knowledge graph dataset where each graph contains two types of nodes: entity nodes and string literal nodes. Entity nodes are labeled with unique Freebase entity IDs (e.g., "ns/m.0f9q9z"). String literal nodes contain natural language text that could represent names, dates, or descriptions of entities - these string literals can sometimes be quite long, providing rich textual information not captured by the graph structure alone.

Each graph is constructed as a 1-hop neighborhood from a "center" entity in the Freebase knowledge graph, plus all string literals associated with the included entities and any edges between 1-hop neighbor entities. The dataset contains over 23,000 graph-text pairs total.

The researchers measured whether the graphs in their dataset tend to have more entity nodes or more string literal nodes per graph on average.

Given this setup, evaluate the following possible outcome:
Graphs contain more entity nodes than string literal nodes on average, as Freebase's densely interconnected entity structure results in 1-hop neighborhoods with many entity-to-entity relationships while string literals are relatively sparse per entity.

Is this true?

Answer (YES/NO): NO